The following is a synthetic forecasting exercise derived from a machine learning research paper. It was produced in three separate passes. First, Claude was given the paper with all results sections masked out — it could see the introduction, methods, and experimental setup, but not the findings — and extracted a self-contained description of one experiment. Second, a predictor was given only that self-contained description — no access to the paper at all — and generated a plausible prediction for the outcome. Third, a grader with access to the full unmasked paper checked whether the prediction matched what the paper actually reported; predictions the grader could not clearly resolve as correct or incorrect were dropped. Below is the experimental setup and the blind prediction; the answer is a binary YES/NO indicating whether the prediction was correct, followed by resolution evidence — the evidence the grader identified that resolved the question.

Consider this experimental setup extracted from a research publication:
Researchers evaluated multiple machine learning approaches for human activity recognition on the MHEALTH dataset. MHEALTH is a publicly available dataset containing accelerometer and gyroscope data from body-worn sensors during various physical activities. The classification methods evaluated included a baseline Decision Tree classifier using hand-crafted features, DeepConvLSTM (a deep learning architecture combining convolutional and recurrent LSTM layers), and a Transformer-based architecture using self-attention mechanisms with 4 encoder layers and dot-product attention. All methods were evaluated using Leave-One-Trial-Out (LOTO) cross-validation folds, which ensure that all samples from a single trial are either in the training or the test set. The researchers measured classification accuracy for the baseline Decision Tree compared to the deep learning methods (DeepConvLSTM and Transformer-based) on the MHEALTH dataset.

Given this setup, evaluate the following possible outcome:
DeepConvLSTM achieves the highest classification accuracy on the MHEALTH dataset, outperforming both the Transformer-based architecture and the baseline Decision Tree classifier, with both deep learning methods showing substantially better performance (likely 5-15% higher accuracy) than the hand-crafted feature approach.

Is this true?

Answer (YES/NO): NO